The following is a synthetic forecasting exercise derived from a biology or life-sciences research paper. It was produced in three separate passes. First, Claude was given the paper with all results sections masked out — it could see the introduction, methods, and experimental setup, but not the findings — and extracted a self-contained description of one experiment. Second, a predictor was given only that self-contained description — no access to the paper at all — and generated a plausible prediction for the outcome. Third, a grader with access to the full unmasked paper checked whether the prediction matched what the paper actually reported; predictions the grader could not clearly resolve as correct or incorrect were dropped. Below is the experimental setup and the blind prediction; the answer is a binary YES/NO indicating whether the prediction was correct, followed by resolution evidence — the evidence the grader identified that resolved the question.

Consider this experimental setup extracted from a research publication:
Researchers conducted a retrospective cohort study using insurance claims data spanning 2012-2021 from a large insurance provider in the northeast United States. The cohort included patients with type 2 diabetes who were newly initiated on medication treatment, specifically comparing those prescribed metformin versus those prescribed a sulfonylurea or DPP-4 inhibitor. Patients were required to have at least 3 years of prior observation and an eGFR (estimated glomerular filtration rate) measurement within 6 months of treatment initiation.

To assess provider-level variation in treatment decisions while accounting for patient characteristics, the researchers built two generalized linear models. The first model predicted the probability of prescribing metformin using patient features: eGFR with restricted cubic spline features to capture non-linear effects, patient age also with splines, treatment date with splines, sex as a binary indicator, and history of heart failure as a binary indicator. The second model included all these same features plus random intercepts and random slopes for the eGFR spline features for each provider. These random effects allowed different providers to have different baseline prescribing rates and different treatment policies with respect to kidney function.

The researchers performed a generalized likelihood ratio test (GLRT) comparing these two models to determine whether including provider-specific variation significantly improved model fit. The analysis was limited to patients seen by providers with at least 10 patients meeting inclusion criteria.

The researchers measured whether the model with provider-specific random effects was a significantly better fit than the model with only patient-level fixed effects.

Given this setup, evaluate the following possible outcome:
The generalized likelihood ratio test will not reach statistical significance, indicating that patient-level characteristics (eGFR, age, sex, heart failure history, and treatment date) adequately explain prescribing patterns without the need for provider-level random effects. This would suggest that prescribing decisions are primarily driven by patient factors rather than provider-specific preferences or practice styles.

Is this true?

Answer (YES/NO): NO